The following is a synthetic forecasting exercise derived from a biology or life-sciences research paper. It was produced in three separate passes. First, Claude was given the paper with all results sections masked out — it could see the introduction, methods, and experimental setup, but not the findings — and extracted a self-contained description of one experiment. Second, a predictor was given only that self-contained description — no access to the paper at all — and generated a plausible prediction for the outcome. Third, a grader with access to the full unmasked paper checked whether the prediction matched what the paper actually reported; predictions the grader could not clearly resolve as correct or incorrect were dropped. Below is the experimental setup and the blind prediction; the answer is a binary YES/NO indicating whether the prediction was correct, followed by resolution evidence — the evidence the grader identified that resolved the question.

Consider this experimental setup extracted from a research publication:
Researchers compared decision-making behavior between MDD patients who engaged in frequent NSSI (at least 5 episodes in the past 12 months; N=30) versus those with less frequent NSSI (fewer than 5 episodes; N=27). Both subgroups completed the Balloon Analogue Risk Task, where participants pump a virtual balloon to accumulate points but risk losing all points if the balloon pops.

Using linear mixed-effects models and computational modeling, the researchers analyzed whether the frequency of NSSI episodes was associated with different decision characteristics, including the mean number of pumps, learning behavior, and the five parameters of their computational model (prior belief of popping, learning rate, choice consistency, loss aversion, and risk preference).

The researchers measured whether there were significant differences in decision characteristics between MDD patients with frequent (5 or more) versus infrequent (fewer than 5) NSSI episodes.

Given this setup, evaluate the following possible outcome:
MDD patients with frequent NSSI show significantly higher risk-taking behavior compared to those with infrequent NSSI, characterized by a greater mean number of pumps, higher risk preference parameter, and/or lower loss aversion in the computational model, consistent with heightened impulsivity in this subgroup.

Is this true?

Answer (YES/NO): NO